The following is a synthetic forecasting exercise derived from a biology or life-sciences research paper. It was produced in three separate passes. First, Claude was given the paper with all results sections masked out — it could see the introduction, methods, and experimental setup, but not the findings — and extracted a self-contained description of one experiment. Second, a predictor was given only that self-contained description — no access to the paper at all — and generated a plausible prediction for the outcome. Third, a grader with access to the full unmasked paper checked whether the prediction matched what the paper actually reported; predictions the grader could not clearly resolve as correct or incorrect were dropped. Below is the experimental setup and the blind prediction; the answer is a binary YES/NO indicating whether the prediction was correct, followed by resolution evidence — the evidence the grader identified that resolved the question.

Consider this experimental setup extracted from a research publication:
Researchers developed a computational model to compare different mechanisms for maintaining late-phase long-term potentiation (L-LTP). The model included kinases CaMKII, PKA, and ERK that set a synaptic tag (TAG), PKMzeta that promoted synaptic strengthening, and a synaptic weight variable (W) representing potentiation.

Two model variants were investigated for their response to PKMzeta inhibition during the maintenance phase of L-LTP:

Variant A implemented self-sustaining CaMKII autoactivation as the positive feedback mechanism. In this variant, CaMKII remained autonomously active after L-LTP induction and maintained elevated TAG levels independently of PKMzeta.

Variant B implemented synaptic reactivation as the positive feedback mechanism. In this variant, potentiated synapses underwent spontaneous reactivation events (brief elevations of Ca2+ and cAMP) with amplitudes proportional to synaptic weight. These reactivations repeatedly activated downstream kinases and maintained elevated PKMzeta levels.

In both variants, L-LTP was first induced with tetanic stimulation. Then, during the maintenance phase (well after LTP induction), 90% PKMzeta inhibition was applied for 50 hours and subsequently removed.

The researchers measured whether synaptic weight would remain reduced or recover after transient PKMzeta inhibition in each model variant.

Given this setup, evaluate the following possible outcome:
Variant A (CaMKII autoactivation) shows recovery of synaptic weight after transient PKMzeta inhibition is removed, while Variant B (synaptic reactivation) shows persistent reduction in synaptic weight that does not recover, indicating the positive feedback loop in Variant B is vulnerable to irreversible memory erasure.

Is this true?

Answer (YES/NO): YES